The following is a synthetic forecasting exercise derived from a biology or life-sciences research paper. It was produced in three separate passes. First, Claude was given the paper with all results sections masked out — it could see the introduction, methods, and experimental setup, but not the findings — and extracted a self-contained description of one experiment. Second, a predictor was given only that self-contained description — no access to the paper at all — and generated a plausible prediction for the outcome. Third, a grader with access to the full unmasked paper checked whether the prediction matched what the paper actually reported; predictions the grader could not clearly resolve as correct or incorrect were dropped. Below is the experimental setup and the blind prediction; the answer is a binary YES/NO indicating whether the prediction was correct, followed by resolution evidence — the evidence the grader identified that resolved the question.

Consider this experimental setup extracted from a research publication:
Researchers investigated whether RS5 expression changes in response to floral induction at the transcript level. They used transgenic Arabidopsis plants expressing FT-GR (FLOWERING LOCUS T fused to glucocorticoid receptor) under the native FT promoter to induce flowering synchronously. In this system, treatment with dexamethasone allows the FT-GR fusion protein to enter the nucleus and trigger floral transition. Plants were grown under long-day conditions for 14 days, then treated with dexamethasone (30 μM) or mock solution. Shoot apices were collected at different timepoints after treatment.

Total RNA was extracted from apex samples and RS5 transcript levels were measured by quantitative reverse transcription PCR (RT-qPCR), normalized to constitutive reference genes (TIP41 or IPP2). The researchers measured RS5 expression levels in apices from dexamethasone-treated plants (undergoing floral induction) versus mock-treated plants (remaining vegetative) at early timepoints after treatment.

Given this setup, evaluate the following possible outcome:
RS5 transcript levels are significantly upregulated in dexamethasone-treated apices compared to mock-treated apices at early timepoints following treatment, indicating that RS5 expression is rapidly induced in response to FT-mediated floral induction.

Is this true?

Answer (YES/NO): NO